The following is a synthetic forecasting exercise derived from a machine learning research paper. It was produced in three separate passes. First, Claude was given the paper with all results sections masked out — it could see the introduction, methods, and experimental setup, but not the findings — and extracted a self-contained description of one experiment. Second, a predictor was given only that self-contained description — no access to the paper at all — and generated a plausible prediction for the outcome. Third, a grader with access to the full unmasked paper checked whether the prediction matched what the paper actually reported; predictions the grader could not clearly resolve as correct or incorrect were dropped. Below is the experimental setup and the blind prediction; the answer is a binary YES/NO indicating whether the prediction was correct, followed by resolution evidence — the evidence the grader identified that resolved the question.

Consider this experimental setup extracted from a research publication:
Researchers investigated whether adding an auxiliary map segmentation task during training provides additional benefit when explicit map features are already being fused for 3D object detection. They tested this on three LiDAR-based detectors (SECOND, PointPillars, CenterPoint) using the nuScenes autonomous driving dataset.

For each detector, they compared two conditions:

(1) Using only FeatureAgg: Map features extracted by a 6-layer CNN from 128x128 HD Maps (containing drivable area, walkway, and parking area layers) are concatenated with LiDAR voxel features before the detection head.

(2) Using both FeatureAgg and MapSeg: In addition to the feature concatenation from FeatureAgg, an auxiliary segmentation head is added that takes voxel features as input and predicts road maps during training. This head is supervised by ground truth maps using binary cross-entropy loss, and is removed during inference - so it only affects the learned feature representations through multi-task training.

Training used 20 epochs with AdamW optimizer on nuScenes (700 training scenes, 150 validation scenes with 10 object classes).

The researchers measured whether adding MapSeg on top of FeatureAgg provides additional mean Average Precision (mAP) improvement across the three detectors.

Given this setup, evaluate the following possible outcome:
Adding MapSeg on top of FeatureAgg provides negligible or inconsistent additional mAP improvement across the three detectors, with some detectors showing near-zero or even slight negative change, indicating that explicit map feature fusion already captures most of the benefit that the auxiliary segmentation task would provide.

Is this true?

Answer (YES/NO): NO